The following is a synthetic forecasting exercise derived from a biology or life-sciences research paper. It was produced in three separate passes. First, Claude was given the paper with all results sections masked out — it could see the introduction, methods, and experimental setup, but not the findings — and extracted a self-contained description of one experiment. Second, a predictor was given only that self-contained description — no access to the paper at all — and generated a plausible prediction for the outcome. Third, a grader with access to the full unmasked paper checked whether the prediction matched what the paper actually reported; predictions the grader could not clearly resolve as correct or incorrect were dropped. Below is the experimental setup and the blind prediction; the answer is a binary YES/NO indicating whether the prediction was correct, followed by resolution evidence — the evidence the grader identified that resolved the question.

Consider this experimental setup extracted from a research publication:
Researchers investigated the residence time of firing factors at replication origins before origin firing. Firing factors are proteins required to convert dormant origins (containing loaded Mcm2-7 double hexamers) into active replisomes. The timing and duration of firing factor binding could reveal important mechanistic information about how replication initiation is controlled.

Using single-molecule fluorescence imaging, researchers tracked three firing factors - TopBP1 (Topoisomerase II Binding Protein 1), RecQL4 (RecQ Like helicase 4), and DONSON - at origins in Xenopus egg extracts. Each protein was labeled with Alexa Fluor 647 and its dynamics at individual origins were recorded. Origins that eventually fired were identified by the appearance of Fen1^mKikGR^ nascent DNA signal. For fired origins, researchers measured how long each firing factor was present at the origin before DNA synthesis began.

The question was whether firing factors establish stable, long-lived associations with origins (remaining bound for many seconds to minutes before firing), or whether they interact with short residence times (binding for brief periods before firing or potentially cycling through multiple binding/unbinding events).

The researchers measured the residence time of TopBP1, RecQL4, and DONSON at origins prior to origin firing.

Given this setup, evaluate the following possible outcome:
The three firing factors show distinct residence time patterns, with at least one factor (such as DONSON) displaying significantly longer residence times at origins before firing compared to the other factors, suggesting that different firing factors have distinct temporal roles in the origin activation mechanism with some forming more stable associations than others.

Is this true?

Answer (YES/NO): NO